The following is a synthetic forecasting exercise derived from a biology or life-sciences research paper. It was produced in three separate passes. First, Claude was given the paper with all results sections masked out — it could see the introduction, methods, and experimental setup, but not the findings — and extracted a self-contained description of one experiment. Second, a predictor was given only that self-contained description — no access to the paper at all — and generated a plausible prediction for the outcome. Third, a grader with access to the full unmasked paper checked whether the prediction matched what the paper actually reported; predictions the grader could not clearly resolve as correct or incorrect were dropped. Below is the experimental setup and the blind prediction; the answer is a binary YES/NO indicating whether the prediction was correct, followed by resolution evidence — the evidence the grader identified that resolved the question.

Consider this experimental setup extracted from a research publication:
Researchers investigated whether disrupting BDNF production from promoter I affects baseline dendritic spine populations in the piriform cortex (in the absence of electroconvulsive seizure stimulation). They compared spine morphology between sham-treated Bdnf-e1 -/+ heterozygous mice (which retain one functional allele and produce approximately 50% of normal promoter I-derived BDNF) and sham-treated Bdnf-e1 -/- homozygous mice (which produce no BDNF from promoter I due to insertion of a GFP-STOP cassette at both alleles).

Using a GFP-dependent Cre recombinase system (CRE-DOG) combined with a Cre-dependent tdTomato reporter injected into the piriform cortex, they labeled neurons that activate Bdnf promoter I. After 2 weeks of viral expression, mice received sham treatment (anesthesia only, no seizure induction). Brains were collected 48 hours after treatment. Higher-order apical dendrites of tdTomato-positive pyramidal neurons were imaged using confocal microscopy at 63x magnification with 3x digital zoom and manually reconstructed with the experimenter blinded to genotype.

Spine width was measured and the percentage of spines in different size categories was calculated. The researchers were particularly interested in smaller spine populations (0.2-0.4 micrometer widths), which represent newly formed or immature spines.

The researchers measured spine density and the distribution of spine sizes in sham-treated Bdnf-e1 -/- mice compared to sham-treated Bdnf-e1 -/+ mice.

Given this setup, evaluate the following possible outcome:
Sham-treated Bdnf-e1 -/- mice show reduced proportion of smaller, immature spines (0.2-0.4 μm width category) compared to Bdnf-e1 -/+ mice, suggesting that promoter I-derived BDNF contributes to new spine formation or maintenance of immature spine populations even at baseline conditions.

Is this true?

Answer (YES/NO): NO